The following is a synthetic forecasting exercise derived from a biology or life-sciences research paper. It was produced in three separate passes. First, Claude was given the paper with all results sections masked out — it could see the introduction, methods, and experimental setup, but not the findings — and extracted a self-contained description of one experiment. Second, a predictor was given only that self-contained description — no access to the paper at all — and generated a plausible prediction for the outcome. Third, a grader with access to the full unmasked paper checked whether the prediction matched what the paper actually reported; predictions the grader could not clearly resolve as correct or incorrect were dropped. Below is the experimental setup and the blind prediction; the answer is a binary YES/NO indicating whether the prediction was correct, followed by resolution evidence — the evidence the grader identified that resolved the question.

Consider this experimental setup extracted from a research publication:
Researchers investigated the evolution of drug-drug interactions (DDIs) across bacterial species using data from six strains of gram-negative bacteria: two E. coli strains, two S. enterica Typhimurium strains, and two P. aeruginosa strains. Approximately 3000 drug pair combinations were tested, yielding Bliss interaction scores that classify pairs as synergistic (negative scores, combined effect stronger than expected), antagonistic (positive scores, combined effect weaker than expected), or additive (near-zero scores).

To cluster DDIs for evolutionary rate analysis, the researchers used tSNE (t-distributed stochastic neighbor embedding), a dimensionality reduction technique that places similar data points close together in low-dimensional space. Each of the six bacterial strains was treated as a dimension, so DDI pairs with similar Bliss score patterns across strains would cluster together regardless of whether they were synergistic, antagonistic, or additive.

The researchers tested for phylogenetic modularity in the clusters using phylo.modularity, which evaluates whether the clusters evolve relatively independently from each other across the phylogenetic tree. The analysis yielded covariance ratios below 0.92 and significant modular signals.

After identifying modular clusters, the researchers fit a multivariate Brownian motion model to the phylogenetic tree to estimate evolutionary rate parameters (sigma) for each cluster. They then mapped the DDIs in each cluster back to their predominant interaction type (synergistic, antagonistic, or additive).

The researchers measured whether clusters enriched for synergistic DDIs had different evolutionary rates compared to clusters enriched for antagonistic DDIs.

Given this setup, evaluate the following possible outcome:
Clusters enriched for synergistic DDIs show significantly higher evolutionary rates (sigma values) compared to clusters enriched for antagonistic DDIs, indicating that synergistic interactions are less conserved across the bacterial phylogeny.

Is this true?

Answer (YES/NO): YES